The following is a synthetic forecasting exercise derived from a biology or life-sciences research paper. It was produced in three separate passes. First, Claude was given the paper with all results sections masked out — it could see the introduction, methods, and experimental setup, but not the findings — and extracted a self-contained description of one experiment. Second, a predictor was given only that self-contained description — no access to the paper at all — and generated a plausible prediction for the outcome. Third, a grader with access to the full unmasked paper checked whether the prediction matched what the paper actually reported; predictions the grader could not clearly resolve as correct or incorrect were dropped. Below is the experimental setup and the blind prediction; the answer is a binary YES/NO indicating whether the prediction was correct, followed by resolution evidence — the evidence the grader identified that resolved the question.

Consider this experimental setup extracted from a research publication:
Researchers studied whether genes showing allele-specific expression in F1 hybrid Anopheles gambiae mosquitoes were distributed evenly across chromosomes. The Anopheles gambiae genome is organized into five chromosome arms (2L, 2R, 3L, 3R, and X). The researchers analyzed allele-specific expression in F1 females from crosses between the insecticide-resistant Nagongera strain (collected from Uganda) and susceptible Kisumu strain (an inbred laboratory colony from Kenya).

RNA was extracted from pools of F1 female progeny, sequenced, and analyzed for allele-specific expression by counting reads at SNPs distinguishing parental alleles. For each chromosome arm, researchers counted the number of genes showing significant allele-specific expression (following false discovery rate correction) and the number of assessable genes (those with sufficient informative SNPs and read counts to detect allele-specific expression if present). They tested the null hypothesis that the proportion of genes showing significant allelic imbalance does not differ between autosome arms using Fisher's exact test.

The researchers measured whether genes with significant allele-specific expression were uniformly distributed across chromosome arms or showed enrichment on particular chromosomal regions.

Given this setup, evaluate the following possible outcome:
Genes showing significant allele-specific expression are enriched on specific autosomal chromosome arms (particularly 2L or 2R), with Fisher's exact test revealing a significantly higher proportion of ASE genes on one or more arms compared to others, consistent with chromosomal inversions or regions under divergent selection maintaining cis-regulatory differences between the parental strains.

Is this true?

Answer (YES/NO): NO